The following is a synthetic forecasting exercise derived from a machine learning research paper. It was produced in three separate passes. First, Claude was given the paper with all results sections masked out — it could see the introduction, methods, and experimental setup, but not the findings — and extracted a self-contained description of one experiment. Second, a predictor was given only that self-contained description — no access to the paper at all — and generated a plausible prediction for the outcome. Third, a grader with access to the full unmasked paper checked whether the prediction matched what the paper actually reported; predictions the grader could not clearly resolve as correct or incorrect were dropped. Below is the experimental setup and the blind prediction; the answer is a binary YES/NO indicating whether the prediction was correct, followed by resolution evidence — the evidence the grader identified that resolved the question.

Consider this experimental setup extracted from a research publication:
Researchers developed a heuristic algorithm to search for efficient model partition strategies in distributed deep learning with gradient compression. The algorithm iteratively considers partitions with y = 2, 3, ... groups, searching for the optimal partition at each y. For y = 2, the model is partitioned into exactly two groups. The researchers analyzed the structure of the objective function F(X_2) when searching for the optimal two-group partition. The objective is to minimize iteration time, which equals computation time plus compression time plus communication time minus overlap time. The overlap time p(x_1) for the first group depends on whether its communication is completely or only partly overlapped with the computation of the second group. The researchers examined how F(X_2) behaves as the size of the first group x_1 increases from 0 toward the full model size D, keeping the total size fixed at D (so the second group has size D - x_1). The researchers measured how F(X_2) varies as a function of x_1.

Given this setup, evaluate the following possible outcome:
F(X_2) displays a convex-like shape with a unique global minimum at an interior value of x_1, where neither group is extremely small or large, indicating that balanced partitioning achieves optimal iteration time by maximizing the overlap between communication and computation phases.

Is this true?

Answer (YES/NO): NO